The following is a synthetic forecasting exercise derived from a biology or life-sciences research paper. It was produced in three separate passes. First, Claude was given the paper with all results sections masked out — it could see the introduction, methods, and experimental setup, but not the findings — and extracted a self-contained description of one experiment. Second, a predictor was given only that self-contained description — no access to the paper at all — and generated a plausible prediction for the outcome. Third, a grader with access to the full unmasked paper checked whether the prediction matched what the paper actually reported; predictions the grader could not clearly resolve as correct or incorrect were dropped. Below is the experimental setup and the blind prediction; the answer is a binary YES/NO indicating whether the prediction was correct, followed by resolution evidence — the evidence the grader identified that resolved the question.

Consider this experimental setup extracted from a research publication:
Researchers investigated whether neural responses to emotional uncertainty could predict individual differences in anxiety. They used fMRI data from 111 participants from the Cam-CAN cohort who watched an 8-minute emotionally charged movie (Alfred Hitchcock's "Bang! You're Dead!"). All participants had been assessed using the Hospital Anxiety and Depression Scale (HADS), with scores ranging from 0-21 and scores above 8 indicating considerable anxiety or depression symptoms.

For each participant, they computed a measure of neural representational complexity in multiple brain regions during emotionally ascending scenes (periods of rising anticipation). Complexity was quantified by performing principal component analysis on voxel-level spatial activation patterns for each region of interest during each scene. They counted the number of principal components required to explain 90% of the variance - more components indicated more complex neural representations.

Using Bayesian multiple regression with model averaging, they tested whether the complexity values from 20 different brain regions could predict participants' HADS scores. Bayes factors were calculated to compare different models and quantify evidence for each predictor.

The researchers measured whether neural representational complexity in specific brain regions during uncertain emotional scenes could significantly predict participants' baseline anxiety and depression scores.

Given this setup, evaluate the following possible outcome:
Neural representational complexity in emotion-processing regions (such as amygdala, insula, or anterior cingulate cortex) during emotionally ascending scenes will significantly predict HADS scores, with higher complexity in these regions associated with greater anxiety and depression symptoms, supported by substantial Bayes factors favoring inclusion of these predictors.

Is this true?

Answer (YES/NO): NO